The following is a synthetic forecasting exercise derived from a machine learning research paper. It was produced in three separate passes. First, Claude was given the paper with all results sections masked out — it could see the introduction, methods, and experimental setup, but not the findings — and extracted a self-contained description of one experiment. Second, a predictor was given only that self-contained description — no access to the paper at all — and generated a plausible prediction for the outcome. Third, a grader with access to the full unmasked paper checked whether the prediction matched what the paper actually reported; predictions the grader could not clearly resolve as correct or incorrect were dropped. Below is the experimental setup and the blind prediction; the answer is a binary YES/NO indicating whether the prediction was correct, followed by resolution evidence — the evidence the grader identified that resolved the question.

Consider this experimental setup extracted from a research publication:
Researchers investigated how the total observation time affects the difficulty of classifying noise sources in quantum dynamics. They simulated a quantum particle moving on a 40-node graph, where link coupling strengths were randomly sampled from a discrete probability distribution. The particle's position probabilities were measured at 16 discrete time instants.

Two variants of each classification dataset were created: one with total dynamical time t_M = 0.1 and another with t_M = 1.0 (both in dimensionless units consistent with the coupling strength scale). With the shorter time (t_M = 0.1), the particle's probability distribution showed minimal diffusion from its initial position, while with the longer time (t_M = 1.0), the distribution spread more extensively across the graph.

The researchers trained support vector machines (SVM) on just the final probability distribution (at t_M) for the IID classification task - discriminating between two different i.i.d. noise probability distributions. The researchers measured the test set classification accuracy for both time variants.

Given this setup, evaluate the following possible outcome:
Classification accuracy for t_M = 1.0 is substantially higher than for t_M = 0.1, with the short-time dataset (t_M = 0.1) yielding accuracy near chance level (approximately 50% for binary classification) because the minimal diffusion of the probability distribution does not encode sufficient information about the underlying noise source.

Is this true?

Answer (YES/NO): NO